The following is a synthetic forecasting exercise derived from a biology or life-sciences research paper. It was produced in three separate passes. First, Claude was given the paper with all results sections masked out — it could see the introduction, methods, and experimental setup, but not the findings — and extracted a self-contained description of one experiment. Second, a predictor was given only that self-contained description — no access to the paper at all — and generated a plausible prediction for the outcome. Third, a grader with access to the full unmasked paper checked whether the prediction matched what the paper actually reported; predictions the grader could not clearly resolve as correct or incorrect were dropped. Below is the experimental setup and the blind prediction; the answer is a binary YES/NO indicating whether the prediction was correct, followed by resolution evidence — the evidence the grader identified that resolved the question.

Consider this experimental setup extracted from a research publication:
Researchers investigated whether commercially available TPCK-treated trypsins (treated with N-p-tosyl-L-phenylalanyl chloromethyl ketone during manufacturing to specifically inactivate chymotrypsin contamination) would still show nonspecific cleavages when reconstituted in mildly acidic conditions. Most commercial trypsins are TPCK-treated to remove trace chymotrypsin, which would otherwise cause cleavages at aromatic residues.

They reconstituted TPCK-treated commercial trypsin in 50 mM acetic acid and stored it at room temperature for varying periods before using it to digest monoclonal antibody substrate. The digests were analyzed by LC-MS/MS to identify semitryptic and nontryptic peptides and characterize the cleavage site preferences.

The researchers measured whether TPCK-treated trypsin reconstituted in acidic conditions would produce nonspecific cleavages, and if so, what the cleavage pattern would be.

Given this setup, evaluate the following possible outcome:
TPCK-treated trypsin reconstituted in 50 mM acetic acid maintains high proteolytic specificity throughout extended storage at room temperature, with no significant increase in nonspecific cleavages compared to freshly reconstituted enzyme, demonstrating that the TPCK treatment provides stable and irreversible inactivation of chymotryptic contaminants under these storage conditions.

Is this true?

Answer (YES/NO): NO